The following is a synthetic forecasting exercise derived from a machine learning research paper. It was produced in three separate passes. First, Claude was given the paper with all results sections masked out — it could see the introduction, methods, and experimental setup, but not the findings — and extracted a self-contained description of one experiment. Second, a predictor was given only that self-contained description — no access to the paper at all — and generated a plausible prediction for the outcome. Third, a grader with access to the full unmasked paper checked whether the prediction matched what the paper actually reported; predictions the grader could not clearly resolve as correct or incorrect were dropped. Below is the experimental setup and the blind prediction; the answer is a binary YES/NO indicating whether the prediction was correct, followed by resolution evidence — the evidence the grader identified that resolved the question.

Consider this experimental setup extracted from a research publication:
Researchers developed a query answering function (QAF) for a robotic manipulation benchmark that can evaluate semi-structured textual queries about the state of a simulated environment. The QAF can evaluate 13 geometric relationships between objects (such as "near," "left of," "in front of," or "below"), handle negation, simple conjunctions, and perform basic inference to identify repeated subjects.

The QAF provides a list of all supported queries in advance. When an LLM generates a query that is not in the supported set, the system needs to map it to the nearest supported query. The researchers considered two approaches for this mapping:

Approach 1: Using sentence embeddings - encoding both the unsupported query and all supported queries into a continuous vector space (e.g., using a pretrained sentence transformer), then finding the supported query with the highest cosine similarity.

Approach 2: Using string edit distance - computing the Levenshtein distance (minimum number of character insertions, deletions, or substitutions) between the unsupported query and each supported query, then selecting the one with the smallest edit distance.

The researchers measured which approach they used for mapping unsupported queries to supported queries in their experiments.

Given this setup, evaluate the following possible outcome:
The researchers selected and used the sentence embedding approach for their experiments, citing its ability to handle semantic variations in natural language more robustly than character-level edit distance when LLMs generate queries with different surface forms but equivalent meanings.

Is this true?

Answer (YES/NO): NO